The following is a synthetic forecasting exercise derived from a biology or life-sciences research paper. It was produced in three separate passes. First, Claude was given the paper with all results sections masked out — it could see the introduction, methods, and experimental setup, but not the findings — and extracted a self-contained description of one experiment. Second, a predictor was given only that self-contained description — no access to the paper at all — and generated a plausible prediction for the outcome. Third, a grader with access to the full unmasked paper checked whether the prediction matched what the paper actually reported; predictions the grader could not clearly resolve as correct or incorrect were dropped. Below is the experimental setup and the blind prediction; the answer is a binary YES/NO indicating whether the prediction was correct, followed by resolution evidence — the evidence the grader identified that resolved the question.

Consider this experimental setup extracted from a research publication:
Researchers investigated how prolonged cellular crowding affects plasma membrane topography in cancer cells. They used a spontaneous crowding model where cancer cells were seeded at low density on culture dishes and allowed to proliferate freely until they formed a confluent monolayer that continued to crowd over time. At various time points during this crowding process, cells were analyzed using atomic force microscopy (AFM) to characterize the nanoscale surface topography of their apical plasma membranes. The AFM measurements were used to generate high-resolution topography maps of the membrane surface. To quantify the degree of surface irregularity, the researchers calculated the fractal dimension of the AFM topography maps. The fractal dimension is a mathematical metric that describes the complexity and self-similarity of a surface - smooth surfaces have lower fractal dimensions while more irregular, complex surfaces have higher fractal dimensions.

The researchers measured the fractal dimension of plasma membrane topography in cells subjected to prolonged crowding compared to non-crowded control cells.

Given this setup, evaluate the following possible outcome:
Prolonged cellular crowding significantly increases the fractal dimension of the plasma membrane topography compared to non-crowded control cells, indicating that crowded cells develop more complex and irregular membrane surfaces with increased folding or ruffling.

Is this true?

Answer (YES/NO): YES